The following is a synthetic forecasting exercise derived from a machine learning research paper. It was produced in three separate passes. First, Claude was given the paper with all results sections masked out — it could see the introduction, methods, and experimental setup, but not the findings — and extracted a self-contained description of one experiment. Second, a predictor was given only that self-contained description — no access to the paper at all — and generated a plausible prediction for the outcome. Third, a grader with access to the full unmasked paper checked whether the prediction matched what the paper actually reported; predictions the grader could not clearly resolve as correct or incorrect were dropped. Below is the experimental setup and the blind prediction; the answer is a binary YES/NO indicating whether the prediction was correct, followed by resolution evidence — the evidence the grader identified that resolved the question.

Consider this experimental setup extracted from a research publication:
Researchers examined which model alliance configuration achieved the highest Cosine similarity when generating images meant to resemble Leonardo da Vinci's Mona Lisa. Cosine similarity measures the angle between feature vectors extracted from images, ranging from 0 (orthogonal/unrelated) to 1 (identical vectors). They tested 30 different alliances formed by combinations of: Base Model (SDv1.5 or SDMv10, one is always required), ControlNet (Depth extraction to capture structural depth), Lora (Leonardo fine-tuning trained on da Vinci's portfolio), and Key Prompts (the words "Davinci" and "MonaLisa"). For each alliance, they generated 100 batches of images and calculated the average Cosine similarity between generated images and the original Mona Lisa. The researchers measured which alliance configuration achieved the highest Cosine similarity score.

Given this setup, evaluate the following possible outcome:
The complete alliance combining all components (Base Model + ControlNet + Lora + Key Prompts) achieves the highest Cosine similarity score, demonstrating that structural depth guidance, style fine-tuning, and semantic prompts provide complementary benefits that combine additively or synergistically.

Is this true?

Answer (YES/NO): NO